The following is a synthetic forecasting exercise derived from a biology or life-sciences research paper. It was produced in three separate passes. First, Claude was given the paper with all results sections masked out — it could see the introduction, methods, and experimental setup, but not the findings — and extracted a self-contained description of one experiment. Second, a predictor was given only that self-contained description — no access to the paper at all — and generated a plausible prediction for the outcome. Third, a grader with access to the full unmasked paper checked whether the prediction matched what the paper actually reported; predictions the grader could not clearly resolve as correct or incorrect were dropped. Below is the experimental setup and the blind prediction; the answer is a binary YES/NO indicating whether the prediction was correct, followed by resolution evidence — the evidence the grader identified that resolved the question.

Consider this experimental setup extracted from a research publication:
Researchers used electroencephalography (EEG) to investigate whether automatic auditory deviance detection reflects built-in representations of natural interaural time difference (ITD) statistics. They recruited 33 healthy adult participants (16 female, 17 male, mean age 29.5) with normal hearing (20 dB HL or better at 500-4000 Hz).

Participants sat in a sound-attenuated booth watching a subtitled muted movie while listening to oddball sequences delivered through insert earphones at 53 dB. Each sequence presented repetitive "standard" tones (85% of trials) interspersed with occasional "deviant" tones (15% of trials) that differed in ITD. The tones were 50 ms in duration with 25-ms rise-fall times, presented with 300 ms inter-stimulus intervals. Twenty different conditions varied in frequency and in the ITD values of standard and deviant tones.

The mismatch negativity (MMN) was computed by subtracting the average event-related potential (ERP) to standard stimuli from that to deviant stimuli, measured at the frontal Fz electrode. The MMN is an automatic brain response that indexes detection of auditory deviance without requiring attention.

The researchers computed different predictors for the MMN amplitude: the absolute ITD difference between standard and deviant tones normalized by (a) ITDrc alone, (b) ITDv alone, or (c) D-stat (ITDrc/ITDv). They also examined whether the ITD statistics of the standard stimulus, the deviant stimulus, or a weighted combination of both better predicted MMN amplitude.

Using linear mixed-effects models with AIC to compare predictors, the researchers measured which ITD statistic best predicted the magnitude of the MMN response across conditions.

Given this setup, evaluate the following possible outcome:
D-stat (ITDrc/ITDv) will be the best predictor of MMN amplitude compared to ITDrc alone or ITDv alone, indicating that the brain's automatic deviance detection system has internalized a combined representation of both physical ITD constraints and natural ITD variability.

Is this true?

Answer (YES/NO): YES